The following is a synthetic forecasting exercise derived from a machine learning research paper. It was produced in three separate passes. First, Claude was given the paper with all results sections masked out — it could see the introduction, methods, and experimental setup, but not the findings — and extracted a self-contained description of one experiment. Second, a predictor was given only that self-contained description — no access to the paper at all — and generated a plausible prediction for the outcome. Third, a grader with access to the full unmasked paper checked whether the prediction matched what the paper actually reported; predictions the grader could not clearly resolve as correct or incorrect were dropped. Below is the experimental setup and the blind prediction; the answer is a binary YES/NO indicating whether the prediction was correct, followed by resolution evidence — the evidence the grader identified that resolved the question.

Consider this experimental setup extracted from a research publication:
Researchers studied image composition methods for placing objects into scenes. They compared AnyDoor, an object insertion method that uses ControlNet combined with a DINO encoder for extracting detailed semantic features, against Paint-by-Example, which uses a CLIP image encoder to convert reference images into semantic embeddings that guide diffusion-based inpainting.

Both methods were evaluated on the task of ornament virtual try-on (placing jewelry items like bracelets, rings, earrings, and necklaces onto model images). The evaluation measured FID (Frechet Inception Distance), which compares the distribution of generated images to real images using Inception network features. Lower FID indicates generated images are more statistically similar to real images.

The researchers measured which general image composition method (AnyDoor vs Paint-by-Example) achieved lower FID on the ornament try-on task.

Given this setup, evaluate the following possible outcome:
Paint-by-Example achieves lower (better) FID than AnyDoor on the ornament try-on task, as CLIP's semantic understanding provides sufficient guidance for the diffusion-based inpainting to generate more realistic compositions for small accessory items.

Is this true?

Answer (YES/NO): YES